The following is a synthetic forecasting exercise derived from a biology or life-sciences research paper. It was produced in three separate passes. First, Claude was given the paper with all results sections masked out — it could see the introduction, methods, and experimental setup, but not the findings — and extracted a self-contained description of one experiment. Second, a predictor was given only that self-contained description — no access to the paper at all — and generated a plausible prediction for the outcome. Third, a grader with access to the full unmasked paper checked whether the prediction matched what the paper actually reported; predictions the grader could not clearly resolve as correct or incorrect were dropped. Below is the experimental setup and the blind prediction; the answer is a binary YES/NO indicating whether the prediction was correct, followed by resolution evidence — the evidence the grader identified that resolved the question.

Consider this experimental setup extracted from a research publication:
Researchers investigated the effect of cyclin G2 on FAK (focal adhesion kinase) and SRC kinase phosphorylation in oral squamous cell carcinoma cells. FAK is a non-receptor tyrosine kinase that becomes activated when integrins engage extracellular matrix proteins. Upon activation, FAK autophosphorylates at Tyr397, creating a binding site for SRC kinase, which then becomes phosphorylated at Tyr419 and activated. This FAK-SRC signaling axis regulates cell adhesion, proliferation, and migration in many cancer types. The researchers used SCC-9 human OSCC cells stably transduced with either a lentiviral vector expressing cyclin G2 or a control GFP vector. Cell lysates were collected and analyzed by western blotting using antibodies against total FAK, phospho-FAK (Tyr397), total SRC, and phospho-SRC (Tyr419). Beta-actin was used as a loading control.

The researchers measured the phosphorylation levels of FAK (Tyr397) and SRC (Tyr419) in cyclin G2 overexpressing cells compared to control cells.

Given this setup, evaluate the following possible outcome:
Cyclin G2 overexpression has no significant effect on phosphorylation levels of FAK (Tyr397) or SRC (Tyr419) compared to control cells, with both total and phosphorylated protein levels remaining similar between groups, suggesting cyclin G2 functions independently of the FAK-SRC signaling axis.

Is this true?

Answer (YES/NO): NO